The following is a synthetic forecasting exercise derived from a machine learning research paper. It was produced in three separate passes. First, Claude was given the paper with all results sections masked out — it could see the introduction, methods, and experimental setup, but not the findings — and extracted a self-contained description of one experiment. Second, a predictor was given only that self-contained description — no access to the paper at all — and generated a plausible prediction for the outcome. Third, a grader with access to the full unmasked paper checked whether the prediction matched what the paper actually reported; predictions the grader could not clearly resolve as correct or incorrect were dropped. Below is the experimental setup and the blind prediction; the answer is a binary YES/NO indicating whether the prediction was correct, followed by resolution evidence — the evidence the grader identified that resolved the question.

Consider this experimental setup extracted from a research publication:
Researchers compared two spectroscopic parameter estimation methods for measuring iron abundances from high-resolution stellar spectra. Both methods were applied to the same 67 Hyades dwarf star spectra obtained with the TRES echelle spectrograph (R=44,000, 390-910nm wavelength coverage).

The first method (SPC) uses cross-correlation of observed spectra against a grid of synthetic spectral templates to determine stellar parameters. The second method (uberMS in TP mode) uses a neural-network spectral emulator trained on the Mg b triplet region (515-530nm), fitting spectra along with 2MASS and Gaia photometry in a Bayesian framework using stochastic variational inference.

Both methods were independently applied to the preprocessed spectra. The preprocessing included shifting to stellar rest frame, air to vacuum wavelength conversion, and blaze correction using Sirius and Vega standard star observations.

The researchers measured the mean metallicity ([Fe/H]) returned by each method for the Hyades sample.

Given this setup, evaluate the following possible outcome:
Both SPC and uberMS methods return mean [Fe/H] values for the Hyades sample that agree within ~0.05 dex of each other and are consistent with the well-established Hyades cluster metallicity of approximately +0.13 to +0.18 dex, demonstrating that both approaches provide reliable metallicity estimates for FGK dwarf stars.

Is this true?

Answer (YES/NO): NO